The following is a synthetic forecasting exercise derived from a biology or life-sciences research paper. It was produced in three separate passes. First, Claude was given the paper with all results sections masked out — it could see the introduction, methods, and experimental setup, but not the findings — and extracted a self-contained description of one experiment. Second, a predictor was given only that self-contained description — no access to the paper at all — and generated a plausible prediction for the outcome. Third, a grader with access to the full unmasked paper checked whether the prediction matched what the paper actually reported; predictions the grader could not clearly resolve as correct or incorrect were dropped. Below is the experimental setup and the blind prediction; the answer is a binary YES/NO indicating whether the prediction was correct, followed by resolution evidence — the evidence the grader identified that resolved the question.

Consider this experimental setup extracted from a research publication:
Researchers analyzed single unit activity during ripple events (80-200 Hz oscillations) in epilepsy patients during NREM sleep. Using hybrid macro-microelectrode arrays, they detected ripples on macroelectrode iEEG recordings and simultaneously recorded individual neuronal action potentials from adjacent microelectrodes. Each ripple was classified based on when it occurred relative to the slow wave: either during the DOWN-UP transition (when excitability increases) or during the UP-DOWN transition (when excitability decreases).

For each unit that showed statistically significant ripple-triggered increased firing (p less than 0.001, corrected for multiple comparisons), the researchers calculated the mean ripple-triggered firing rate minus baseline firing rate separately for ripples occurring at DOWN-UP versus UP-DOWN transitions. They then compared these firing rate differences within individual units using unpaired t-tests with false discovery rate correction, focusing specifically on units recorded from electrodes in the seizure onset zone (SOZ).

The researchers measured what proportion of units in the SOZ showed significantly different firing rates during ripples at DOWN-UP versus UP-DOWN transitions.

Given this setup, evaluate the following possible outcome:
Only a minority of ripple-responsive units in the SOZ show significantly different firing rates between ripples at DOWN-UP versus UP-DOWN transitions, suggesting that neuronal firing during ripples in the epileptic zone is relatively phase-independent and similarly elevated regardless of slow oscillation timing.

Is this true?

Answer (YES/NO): NO